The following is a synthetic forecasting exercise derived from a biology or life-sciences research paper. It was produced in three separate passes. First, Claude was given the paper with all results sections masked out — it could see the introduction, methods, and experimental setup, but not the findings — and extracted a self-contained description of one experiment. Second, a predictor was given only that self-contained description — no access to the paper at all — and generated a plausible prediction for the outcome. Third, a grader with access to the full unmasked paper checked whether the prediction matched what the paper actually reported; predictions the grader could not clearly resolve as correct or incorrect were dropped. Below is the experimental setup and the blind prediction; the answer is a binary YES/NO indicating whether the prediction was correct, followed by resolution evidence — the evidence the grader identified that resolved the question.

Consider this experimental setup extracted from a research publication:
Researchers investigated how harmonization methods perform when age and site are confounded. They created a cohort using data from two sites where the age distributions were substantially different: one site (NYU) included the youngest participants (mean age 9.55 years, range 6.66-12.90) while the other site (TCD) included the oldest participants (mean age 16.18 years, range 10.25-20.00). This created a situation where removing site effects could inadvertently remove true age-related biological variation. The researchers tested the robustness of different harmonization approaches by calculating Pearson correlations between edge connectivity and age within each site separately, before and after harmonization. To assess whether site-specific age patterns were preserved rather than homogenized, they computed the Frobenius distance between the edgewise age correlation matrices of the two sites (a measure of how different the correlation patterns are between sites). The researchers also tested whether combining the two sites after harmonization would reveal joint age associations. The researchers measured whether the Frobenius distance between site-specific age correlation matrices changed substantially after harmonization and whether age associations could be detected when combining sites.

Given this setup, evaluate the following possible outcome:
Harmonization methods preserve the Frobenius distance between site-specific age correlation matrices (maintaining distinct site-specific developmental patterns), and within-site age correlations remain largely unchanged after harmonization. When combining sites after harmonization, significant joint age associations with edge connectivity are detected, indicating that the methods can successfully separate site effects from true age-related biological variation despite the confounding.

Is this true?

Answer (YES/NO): NO